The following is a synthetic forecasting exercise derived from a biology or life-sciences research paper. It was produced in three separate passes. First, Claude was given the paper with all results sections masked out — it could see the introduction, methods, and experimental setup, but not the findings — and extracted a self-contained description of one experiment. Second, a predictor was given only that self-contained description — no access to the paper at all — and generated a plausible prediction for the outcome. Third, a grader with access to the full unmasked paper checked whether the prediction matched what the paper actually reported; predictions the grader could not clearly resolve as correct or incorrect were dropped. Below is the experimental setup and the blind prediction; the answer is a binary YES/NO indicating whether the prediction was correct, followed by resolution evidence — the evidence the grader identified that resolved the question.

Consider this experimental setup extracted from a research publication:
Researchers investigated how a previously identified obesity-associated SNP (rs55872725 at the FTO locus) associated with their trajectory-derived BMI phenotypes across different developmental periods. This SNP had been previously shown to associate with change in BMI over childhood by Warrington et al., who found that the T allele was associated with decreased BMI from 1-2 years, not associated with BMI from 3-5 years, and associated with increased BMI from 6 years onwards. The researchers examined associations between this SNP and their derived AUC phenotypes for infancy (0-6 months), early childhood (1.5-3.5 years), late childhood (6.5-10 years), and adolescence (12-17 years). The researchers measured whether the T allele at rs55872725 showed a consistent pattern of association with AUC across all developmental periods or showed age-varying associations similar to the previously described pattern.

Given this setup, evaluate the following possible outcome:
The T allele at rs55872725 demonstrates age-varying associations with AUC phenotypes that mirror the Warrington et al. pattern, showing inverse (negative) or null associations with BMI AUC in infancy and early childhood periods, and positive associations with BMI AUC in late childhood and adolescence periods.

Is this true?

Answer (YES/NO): YES